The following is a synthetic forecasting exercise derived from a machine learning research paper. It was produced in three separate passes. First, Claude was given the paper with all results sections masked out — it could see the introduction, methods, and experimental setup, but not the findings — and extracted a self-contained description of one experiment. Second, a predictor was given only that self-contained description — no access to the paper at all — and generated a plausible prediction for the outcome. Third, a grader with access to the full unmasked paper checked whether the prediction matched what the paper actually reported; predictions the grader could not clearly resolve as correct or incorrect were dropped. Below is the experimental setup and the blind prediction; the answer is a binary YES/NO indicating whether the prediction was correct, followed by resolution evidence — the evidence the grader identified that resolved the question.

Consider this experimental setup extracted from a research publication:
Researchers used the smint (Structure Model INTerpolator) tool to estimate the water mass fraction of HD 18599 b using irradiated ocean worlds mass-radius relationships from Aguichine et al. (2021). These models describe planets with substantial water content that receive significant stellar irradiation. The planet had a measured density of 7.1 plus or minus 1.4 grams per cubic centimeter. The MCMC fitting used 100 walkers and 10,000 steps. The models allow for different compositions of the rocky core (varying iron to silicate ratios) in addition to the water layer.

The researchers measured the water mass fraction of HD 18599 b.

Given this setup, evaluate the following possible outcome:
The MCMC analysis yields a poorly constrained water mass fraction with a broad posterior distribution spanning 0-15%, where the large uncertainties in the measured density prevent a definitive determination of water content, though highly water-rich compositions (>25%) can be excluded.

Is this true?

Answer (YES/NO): NO